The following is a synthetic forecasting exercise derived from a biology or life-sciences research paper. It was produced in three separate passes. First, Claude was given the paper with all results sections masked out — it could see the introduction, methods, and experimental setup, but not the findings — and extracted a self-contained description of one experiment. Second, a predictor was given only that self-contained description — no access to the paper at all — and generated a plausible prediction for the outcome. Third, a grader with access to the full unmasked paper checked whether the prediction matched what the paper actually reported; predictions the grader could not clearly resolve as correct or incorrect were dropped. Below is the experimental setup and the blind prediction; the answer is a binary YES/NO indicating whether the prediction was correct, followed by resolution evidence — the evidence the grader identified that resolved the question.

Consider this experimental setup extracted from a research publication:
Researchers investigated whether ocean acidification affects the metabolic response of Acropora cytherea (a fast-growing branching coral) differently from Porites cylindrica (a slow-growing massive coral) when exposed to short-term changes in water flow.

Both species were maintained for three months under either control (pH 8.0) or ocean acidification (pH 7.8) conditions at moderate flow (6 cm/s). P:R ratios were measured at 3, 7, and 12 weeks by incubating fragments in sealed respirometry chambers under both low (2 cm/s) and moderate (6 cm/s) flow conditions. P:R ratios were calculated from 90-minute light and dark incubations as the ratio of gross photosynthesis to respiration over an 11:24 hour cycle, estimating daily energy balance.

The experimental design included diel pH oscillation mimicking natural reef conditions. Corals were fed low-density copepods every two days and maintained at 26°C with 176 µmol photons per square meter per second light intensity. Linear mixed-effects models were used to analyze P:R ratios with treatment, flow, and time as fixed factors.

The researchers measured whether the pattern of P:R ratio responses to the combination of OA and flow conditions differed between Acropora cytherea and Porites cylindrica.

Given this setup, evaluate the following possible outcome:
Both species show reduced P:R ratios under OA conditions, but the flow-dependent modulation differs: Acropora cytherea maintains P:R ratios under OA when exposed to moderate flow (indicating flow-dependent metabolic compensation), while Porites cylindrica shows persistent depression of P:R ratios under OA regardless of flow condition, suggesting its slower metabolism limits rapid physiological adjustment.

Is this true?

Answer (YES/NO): NO